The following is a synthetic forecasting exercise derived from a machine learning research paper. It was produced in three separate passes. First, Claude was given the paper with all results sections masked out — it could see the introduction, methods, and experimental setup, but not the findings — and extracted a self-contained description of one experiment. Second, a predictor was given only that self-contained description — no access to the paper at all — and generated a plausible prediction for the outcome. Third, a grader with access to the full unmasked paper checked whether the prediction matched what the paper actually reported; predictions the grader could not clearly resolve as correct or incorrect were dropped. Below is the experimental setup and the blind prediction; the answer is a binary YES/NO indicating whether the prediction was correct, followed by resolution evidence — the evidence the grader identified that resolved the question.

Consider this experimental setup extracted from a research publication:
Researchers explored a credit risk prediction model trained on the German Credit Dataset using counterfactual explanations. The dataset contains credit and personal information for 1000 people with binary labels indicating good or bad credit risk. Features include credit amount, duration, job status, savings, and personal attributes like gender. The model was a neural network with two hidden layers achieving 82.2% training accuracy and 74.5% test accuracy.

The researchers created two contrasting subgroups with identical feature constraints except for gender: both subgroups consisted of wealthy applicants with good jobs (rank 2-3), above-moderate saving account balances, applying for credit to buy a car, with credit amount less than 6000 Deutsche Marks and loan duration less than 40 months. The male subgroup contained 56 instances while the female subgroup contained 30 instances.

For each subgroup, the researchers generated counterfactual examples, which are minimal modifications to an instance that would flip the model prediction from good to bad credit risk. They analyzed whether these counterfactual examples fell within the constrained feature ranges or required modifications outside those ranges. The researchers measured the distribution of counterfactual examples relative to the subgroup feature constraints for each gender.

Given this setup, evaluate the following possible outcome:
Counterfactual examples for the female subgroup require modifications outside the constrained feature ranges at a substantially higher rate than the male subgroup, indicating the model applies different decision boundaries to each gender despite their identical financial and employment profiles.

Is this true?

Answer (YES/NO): NO